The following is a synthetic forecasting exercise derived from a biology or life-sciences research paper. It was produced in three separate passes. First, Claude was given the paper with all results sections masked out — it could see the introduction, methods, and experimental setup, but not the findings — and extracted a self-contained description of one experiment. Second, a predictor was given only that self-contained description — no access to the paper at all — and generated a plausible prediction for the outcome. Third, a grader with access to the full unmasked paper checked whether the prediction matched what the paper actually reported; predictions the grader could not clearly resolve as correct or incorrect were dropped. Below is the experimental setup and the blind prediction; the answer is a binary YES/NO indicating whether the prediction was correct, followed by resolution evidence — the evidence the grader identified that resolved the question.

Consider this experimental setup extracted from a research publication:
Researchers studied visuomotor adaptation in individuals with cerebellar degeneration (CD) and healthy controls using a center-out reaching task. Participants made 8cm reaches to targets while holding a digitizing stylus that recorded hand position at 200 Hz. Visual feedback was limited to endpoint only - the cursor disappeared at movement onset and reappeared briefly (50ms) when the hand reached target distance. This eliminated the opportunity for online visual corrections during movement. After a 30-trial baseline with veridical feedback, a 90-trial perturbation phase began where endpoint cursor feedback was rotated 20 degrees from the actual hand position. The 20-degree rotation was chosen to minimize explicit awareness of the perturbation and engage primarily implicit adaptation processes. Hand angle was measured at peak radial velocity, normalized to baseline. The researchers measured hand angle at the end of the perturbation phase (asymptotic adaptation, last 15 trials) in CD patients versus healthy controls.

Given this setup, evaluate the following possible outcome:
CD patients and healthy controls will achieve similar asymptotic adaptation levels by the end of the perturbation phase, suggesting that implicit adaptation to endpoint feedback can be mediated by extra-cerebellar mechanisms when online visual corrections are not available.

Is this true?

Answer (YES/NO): NO